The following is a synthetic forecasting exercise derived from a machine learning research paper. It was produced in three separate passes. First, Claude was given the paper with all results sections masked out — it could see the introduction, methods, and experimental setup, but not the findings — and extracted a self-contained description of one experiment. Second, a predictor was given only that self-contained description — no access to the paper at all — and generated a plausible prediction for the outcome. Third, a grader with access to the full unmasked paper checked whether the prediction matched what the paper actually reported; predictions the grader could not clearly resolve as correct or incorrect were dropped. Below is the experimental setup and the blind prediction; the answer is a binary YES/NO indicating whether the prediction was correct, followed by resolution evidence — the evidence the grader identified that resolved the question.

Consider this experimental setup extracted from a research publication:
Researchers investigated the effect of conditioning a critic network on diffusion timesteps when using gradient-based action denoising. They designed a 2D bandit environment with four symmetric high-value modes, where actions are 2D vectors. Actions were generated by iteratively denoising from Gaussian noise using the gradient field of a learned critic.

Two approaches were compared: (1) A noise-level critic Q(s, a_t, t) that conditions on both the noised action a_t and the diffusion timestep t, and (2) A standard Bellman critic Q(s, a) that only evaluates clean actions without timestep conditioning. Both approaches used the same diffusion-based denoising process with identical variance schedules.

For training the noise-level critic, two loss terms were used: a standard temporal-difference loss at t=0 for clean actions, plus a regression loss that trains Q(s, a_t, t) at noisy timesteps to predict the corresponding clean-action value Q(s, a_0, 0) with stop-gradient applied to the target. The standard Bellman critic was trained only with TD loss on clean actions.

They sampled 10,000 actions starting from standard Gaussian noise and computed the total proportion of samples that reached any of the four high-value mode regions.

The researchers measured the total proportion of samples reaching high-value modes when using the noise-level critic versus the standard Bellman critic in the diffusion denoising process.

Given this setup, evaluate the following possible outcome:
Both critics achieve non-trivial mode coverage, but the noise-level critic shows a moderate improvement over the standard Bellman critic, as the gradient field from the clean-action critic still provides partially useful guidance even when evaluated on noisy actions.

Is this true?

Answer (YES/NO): NO